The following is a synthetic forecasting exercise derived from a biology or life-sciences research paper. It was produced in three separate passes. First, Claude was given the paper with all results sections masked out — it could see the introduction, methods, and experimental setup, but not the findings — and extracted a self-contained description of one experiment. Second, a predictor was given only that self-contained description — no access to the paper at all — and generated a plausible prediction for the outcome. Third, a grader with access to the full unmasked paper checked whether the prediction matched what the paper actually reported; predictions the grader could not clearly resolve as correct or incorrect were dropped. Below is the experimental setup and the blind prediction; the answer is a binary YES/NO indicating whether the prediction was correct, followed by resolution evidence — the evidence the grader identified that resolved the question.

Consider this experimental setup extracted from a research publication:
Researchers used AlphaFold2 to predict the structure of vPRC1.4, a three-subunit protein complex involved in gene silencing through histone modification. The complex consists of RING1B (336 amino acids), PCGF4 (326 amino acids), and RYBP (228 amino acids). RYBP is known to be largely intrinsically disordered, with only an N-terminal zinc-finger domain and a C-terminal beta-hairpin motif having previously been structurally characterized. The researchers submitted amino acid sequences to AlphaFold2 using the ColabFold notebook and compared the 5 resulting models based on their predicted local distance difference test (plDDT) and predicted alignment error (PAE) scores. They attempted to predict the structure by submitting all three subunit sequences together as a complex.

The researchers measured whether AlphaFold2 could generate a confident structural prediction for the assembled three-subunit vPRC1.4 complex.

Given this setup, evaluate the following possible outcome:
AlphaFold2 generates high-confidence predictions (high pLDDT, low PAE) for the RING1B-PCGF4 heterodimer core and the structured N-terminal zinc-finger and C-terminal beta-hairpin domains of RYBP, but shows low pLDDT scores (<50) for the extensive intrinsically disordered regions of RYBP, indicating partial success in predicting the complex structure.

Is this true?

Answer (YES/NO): NO